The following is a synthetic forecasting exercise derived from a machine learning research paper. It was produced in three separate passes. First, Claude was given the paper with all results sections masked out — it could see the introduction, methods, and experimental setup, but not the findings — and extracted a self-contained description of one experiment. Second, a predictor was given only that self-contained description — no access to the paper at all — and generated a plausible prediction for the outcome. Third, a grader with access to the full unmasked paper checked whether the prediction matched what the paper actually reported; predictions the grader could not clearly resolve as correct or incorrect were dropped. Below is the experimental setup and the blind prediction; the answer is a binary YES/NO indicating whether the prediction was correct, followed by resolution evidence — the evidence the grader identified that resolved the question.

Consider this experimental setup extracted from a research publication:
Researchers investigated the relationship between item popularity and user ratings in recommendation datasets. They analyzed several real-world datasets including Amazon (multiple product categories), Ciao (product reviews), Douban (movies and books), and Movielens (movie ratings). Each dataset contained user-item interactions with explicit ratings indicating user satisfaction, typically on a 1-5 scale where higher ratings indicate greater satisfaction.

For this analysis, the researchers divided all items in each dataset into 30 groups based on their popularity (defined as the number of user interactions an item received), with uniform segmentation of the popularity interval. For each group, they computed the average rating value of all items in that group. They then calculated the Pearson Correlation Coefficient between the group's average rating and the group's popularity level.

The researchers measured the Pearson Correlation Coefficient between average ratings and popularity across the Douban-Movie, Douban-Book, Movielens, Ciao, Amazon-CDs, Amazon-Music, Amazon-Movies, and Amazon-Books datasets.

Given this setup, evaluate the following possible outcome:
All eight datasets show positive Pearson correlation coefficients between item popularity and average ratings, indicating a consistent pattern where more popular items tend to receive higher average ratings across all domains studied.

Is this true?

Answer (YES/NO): NO